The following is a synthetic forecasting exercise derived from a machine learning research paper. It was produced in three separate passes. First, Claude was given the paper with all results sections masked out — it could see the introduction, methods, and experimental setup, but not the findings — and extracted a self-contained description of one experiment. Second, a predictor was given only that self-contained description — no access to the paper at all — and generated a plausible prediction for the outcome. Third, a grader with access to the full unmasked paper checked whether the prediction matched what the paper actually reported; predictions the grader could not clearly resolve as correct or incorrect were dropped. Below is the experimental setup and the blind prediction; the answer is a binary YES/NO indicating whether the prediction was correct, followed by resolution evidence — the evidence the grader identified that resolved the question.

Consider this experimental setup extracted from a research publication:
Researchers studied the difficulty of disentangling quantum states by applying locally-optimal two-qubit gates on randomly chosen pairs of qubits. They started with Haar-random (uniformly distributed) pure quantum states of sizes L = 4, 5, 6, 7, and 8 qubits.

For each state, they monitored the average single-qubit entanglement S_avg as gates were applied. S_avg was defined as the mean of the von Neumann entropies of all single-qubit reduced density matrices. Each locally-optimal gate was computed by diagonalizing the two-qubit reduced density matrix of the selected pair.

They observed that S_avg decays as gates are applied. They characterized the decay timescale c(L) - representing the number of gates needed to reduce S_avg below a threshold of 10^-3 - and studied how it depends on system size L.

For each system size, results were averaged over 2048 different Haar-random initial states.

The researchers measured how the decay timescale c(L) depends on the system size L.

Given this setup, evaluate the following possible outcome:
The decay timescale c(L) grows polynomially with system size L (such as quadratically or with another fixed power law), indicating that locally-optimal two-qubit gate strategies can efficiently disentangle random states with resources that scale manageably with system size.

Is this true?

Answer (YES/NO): NO